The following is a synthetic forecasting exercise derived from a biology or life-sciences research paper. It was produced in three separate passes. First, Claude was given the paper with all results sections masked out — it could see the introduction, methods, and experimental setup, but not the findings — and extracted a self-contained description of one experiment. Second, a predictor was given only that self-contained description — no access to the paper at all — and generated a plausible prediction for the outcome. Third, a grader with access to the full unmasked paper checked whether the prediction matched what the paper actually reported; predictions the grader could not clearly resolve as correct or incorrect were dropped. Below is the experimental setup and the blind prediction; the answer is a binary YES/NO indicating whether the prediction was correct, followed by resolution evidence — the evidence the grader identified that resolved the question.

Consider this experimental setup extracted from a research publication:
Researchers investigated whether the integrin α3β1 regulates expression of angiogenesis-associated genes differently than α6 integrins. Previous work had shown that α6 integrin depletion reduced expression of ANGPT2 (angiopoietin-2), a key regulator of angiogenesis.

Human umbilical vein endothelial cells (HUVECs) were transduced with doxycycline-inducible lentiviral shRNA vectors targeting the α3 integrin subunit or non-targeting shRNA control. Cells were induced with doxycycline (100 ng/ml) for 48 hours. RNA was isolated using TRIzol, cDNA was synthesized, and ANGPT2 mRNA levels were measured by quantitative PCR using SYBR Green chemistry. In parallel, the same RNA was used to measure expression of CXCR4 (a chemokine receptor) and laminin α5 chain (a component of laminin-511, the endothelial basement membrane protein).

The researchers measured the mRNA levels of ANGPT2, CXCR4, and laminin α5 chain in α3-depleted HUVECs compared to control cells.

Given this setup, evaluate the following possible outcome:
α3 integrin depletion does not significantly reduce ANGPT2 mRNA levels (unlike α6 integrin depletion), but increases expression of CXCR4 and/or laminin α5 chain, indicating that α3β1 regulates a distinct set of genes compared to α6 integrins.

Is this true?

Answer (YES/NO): NO